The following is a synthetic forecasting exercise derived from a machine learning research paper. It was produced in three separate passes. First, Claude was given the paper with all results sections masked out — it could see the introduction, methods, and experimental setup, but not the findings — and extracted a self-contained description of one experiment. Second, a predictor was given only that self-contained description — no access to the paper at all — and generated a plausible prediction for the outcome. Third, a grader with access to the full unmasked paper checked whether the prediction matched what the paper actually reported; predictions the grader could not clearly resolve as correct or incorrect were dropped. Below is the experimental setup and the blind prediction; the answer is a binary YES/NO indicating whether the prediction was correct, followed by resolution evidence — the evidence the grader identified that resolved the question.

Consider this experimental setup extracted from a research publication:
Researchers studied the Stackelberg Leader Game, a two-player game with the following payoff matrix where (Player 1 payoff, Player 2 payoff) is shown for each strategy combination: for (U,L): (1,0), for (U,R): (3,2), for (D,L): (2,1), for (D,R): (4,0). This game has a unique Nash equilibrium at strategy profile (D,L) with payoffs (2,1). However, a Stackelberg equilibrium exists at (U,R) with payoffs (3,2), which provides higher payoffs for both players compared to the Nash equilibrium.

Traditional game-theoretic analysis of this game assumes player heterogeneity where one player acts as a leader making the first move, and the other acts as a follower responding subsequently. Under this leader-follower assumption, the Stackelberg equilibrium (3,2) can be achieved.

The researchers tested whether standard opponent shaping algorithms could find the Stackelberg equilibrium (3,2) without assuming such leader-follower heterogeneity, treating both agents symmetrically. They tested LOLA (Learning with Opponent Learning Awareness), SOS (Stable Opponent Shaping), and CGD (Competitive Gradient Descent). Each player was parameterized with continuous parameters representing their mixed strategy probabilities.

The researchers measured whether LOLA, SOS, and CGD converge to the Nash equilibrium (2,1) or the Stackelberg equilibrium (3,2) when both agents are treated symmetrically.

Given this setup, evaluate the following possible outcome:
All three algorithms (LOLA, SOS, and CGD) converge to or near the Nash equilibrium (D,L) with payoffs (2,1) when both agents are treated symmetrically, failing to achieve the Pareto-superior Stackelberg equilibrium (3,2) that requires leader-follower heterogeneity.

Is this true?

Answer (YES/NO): YES